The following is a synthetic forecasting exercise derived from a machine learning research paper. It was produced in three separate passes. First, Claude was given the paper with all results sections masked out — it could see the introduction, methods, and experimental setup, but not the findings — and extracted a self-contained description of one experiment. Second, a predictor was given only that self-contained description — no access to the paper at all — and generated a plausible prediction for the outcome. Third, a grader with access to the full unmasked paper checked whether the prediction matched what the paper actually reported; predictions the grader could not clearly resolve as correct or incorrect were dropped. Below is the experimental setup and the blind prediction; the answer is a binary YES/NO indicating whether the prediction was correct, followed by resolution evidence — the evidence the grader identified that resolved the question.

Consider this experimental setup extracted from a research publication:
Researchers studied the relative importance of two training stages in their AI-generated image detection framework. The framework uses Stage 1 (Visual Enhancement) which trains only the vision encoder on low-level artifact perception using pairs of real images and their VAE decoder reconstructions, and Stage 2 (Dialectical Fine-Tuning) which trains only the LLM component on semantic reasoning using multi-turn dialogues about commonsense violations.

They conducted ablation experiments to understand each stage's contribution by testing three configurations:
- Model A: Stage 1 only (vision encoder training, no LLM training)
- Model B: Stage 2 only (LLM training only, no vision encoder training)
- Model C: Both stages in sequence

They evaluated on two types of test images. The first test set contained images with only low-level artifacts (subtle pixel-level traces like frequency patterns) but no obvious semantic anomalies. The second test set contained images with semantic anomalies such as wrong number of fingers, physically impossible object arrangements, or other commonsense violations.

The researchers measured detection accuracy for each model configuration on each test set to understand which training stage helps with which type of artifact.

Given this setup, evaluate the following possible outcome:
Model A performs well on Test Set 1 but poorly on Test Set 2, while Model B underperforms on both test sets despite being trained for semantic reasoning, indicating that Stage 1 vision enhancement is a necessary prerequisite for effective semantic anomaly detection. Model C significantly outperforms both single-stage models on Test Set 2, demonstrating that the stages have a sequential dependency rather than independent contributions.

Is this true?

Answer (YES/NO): NO